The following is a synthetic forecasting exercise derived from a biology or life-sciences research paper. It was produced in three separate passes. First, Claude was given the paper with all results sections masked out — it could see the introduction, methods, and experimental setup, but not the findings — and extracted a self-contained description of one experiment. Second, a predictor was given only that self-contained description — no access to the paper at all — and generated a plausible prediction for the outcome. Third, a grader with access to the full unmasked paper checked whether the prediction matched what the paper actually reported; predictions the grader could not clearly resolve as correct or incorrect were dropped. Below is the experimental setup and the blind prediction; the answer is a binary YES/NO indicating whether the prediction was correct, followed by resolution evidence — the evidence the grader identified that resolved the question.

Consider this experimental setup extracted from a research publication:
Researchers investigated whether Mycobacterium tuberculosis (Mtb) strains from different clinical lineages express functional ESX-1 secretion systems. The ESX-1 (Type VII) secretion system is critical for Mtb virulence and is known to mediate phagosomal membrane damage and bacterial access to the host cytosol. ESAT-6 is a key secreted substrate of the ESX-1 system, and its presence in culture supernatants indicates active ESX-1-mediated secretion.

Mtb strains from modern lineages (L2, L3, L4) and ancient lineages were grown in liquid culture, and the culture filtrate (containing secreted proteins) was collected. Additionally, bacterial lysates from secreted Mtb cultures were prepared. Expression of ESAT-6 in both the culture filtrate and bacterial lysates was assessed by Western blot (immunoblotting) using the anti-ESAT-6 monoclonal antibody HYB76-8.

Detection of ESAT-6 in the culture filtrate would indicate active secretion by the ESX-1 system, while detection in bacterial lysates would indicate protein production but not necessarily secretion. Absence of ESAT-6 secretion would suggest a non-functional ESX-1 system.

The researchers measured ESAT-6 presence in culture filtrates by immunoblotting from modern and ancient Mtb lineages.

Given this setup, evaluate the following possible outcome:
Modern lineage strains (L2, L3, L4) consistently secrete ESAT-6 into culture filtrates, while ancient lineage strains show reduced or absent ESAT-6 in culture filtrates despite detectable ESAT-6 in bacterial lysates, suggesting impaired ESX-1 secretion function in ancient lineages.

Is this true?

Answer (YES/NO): NO